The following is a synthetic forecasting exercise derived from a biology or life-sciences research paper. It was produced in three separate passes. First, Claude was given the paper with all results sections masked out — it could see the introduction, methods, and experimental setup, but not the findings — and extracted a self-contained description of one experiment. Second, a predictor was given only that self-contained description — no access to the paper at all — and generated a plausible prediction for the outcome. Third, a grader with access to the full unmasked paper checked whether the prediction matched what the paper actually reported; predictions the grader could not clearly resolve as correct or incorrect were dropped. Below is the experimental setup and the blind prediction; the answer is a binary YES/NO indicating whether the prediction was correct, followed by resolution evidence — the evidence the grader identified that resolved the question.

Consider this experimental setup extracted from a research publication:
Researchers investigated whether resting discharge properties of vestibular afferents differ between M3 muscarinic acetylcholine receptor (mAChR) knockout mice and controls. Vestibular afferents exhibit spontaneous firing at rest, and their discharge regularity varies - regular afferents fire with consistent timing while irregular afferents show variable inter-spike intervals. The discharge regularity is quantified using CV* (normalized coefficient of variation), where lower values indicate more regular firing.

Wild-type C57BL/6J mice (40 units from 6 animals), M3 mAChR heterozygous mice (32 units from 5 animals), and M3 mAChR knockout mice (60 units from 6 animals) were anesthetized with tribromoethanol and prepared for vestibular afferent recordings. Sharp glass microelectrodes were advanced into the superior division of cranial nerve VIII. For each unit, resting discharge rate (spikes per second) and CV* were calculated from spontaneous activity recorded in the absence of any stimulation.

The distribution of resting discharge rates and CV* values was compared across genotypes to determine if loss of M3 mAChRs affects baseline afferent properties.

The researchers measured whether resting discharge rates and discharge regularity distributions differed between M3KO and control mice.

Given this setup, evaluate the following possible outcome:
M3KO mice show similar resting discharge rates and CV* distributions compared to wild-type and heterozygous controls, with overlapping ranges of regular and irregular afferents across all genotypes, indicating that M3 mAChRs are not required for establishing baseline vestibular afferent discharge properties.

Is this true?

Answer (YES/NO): YES